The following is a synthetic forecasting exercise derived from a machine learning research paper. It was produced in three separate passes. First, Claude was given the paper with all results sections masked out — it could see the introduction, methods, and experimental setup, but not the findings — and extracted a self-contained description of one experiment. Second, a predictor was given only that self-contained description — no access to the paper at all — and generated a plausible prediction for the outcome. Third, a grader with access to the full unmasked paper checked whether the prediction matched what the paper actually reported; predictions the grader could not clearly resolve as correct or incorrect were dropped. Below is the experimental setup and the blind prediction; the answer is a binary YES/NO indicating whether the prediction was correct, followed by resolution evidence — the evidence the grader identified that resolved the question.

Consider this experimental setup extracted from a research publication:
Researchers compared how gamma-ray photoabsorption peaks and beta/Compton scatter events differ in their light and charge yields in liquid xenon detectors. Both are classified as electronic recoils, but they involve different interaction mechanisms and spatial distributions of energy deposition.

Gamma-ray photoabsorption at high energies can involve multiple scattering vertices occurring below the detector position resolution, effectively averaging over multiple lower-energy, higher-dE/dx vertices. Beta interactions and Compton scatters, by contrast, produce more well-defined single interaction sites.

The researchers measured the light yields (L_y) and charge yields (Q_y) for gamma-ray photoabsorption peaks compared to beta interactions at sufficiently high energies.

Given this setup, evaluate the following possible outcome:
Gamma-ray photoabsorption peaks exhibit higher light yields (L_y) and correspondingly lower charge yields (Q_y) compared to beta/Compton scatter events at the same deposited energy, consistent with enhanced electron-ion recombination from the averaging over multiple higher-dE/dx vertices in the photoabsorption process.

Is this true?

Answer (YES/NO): NO